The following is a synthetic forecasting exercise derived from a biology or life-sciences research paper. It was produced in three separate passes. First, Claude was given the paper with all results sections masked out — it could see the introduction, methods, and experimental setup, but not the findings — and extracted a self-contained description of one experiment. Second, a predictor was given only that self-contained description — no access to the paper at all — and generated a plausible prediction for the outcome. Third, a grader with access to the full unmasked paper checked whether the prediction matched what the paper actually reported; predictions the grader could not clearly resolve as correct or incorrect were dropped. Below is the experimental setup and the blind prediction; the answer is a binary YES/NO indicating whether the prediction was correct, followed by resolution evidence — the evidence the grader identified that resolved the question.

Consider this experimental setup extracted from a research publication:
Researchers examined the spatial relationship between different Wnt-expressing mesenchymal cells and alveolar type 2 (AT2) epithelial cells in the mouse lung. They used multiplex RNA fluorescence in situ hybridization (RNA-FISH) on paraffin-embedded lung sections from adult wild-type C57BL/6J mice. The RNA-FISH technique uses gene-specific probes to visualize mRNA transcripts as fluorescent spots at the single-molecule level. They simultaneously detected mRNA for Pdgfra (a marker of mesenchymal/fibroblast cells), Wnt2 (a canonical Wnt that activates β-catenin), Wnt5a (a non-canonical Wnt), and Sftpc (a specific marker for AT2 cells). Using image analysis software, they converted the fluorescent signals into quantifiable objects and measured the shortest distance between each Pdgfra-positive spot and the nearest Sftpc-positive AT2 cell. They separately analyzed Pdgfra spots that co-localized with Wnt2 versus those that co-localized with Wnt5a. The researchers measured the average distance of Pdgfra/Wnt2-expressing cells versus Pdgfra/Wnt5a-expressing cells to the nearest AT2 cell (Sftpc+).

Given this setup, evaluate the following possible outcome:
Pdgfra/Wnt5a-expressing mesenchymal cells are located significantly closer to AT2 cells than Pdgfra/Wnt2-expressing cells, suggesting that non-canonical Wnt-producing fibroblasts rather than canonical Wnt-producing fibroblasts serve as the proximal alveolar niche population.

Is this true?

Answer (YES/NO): NO